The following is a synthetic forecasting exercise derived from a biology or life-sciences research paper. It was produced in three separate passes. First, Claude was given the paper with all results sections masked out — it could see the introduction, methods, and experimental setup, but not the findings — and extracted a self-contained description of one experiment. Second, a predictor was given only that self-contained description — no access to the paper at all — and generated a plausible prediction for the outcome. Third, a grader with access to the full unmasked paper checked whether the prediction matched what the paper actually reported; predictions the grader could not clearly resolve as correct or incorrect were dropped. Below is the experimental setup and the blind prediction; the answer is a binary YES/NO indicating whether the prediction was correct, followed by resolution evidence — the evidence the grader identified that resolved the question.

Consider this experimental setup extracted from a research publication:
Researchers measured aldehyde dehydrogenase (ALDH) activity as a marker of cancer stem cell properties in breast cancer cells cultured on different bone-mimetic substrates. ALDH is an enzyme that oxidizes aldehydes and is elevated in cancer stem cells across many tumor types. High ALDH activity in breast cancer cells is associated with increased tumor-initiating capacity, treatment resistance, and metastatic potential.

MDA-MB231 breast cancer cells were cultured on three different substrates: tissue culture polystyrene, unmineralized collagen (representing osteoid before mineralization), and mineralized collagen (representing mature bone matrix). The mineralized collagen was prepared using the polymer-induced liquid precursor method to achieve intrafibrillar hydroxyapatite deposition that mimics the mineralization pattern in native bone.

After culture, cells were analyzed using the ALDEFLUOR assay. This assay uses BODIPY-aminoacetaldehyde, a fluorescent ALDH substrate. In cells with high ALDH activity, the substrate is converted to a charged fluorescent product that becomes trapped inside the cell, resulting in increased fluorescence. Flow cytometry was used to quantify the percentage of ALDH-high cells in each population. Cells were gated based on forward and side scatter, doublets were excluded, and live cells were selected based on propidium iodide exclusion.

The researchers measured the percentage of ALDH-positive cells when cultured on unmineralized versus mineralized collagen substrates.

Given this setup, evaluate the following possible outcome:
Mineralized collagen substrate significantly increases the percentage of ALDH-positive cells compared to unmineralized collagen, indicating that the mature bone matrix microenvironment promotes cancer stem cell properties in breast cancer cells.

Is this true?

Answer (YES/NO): YES